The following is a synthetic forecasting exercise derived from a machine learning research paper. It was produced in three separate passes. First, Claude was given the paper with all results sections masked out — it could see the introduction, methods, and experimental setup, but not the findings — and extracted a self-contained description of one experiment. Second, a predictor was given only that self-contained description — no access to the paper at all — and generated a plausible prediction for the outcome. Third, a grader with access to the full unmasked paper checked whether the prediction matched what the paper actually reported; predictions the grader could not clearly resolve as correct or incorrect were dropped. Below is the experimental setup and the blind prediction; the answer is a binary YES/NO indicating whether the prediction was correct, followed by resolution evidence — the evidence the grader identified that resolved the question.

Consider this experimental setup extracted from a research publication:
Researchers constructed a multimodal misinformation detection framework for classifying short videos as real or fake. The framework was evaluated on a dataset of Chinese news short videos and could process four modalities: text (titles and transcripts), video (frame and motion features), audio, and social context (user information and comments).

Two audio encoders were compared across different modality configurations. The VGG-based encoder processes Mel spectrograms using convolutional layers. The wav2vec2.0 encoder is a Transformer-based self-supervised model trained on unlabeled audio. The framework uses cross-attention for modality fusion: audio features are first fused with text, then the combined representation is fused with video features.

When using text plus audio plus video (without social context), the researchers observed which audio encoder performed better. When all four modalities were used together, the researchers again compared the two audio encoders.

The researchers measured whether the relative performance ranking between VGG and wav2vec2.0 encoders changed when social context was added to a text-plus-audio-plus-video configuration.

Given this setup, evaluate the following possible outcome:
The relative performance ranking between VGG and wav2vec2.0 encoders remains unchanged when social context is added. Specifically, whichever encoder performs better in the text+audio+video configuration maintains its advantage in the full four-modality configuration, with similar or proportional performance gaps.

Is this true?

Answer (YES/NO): NO